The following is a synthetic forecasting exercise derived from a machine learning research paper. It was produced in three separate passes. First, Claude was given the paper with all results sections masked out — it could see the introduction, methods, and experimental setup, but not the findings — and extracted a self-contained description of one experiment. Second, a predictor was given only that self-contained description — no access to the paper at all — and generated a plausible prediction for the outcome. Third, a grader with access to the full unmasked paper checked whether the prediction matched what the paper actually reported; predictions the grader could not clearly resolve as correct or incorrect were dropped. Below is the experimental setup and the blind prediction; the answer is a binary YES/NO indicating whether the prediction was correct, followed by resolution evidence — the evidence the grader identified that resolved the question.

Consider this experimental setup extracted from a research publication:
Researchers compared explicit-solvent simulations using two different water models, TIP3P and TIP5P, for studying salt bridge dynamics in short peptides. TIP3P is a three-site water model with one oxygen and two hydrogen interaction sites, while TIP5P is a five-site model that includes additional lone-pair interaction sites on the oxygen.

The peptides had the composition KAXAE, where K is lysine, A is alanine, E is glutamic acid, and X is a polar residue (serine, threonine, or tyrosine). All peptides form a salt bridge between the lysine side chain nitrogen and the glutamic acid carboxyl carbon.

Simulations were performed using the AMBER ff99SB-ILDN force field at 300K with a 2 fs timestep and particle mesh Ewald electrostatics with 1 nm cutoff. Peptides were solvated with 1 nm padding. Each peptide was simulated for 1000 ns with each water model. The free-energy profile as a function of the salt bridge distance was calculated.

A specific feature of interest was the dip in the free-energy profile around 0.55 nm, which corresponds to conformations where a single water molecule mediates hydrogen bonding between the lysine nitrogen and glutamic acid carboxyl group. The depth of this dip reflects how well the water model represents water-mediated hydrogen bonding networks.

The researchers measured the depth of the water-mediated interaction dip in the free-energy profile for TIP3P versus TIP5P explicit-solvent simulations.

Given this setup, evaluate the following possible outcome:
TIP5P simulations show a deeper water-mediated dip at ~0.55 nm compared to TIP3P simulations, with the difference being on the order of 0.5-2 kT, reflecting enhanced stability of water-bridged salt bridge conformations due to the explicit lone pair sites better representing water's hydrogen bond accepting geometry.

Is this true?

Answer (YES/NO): NO